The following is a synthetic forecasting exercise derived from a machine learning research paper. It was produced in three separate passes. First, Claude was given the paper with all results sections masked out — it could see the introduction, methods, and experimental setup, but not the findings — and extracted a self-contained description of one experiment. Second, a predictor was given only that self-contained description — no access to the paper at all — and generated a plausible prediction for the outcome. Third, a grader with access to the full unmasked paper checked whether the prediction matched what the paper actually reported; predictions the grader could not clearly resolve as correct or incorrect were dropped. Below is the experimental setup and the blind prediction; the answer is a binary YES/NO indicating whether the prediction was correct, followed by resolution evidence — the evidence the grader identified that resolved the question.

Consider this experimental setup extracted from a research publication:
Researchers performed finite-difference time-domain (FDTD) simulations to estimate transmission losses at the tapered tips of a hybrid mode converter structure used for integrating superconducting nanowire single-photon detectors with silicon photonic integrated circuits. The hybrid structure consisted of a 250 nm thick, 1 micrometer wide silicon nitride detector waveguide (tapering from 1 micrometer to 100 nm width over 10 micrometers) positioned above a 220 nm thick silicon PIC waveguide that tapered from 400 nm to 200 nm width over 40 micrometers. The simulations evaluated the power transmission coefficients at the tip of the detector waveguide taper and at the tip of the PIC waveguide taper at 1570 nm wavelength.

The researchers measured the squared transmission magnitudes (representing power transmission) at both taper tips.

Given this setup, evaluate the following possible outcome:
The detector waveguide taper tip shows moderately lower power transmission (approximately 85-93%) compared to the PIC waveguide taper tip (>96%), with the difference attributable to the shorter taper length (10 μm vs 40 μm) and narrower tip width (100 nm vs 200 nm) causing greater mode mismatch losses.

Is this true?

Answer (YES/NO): NO